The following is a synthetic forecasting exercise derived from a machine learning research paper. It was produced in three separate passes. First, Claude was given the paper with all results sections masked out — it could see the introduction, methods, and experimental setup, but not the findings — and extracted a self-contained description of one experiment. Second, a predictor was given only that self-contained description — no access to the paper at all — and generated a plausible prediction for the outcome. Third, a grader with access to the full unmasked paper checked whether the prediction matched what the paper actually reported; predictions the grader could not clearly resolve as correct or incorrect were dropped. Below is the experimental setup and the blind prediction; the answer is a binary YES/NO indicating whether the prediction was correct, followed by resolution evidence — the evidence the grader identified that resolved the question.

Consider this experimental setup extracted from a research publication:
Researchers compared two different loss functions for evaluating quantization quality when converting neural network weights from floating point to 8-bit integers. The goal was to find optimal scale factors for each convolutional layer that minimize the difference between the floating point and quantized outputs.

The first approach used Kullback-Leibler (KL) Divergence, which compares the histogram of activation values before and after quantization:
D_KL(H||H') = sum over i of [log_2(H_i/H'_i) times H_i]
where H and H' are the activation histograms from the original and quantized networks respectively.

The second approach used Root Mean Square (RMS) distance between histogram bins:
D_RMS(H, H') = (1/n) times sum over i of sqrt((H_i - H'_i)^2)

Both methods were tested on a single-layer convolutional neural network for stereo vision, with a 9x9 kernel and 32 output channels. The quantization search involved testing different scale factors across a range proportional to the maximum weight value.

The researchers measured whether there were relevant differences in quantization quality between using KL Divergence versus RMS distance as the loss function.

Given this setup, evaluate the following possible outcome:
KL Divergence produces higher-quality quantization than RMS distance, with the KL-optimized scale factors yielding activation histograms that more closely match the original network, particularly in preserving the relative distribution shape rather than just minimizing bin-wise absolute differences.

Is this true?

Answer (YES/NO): NO